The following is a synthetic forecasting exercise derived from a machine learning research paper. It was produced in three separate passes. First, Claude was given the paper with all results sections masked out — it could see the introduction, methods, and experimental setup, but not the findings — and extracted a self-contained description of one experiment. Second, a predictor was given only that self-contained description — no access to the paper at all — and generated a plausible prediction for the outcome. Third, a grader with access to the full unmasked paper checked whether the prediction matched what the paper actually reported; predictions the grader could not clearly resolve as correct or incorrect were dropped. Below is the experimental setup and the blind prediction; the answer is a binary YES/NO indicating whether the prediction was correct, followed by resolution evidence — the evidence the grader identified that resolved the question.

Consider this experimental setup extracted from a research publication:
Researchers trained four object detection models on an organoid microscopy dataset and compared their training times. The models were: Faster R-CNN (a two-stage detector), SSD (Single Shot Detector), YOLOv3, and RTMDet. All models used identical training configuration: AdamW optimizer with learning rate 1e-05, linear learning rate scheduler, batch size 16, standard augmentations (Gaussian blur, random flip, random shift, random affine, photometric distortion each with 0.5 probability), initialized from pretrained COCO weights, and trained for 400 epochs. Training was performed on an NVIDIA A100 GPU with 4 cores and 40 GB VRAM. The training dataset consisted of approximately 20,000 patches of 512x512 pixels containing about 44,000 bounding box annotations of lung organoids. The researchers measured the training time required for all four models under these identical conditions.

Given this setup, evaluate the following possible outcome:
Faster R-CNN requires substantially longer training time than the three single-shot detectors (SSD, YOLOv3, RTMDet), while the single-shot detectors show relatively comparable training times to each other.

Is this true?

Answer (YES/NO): NO